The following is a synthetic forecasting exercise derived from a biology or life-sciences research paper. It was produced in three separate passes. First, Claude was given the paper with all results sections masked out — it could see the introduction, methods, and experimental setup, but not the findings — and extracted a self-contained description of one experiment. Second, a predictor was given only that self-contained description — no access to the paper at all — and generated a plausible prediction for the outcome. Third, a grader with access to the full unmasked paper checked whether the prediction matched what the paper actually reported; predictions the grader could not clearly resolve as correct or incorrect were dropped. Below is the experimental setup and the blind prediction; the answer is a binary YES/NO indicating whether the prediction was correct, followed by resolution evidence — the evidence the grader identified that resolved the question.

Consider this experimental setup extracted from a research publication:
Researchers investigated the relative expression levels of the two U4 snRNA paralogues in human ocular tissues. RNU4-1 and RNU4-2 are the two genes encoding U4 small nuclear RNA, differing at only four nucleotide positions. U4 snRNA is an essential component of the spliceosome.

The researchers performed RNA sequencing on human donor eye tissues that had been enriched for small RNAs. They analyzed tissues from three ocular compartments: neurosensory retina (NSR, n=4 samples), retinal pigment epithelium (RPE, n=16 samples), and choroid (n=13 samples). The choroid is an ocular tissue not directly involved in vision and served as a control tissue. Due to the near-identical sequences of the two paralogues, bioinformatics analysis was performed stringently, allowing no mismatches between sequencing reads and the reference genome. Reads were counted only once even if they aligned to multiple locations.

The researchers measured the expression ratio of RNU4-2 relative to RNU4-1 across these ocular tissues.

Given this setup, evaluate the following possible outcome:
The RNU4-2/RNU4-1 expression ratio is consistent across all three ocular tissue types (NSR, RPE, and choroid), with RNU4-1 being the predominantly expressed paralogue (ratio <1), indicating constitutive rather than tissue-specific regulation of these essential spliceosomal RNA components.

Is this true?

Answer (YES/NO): NO